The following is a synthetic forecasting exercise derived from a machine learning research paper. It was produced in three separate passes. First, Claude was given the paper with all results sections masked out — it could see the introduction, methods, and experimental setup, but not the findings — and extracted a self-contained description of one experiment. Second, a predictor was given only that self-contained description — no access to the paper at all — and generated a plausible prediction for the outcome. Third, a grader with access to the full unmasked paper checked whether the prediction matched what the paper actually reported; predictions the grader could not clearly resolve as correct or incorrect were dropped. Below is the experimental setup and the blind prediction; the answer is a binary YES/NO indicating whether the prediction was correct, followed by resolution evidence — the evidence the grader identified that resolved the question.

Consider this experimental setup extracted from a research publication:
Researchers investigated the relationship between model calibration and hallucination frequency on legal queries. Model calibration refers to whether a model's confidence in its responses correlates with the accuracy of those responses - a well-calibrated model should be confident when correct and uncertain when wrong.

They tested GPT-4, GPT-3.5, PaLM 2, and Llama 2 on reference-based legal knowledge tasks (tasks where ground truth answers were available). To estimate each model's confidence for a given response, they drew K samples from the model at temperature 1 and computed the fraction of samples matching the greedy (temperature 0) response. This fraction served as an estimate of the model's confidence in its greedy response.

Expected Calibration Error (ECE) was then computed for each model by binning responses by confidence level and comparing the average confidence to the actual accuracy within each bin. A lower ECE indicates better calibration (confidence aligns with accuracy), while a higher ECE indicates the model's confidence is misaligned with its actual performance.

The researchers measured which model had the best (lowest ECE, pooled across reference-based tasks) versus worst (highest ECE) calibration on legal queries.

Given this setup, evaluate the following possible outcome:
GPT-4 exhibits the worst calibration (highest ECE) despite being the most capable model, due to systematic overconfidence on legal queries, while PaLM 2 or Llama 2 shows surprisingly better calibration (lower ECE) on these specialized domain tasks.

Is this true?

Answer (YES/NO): NO